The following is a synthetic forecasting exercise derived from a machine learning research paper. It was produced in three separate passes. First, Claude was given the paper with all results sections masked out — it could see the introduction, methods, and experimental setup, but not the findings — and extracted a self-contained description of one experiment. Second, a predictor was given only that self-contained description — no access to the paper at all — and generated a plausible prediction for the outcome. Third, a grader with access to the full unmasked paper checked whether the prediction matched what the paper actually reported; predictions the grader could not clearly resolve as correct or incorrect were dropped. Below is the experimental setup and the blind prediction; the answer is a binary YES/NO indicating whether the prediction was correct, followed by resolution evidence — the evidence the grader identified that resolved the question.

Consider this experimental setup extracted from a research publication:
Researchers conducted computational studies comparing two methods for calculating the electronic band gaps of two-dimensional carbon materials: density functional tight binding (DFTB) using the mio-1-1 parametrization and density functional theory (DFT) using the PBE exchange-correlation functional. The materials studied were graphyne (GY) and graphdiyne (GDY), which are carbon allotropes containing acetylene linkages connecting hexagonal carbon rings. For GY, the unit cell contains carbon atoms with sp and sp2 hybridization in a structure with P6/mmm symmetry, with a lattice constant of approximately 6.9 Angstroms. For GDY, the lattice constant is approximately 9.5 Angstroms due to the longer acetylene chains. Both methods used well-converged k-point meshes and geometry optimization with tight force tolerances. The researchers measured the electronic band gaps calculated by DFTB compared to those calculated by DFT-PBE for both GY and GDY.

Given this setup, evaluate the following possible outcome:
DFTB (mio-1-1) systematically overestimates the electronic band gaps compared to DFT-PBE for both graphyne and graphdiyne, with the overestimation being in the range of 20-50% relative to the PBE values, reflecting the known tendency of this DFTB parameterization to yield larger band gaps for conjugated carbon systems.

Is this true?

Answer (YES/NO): NO